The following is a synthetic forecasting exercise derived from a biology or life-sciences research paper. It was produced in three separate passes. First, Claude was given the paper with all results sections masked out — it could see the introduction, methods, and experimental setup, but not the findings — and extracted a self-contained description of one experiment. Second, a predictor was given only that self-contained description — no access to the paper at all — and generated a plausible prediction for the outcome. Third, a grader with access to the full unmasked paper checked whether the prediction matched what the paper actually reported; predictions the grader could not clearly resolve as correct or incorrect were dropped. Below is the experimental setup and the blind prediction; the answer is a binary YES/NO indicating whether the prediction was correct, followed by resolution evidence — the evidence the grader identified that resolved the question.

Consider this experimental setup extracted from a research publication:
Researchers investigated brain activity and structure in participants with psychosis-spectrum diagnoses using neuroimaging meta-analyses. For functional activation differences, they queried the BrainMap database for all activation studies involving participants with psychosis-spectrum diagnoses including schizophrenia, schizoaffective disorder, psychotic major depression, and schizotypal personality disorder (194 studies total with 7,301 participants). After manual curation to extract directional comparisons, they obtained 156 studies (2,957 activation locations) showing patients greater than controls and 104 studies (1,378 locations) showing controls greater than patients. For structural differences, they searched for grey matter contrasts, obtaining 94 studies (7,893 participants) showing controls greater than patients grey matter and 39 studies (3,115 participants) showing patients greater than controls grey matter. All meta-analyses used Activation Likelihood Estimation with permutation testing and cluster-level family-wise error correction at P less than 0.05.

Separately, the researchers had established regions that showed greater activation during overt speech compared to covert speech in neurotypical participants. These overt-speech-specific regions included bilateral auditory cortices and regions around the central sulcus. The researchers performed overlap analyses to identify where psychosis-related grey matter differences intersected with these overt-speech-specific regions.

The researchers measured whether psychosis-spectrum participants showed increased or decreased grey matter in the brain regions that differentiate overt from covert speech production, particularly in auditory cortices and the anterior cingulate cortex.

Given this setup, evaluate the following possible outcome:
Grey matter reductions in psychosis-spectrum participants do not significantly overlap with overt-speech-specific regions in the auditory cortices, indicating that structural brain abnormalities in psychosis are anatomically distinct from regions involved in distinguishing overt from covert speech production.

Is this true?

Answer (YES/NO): NO